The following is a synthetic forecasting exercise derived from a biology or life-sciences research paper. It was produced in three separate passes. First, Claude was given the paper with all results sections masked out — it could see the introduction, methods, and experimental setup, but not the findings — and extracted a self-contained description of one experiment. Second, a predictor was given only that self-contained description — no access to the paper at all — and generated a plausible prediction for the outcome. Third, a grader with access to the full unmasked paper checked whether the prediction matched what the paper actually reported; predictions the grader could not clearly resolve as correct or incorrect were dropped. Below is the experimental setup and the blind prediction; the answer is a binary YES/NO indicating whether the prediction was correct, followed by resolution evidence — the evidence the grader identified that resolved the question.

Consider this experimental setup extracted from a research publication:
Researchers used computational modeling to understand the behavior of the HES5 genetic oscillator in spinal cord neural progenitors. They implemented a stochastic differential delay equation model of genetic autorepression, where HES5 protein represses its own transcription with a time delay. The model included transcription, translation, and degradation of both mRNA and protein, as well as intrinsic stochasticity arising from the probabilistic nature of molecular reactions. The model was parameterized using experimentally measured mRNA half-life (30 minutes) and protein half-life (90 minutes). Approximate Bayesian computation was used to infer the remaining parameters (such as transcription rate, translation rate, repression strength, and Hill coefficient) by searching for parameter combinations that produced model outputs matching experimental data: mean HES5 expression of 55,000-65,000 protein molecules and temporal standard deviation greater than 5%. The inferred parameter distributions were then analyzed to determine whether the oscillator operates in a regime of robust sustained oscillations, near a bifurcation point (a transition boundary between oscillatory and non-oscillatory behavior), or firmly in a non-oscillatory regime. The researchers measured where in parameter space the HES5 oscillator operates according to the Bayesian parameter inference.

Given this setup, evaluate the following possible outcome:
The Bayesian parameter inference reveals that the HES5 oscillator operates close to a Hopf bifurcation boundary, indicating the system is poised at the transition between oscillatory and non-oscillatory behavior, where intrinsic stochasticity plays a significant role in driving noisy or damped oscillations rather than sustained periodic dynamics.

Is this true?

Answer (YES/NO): YES